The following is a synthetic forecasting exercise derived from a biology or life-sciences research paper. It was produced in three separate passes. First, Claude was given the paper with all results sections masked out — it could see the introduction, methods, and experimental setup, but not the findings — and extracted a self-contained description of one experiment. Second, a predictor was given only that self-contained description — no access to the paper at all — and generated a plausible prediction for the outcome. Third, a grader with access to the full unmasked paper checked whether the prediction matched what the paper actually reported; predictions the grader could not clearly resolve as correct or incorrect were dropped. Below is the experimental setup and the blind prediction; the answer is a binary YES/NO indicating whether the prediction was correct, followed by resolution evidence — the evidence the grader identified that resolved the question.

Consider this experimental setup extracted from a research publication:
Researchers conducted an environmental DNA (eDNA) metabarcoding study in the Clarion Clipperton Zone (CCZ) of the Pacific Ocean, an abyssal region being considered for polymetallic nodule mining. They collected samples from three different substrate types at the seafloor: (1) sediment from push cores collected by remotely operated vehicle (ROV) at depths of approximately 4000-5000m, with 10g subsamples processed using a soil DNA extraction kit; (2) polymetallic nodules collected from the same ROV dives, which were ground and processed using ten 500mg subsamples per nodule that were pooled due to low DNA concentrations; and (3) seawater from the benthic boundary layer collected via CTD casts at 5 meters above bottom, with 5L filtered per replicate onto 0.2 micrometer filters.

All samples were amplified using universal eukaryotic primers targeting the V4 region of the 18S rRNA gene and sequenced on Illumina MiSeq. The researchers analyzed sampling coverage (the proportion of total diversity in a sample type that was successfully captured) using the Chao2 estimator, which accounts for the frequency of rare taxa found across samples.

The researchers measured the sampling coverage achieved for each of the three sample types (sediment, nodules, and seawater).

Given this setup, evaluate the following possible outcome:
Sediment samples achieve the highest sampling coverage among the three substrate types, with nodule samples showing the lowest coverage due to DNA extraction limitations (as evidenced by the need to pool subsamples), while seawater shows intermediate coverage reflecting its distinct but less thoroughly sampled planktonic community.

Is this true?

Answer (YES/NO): NO